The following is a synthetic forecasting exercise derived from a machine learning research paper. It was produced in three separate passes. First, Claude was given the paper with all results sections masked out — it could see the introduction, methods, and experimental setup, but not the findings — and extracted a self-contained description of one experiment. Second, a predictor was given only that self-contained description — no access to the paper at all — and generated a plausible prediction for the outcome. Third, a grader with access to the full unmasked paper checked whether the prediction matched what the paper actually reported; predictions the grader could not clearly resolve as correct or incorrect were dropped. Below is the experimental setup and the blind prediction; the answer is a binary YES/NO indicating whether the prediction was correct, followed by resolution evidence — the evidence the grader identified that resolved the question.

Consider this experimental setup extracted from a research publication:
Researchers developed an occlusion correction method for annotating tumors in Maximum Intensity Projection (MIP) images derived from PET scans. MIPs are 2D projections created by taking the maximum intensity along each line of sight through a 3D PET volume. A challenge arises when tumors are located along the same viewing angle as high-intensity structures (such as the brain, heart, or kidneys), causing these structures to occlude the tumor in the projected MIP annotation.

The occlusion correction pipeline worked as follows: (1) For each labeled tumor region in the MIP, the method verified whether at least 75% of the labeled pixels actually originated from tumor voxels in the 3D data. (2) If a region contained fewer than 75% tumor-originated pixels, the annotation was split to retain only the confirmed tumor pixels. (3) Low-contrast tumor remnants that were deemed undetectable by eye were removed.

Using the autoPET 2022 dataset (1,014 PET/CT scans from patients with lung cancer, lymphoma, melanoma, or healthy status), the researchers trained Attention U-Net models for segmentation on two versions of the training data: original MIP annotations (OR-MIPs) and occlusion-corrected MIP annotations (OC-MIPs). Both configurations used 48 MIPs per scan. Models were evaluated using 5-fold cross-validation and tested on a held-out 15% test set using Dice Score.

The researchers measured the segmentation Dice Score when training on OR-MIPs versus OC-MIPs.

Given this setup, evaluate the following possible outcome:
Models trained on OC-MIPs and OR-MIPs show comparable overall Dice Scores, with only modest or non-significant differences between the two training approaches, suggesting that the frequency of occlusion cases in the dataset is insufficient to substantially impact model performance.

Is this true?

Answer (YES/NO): YES